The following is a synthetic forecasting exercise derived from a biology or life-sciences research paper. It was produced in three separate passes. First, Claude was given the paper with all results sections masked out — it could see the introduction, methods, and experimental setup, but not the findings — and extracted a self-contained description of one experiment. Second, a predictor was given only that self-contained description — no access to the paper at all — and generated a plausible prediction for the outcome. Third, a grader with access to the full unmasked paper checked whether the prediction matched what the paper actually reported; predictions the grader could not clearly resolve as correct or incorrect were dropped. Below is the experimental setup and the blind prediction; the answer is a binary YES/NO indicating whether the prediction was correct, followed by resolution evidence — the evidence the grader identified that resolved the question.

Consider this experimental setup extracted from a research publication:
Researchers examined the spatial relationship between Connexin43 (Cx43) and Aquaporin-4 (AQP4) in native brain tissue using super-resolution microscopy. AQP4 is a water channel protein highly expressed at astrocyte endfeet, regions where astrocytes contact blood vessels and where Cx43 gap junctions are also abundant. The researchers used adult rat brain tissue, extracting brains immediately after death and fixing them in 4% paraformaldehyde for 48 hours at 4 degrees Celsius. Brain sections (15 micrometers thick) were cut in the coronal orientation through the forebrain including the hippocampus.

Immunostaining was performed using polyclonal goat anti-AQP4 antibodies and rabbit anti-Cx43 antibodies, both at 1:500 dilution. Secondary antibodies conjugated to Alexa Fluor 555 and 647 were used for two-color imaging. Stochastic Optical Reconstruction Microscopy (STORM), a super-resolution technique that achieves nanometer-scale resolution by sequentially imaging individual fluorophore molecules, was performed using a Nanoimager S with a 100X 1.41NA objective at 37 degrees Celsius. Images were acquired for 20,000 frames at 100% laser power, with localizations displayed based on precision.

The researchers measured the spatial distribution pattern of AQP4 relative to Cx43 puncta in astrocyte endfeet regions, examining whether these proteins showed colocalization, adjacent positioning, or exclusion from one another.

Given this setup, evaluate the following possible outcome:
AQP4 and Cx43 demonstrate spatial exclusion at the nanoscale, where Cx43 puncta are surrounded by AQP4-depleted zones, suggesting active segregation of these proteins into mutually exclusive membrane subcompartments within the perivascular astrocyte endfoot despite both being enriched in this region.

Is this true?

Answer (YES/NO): NO